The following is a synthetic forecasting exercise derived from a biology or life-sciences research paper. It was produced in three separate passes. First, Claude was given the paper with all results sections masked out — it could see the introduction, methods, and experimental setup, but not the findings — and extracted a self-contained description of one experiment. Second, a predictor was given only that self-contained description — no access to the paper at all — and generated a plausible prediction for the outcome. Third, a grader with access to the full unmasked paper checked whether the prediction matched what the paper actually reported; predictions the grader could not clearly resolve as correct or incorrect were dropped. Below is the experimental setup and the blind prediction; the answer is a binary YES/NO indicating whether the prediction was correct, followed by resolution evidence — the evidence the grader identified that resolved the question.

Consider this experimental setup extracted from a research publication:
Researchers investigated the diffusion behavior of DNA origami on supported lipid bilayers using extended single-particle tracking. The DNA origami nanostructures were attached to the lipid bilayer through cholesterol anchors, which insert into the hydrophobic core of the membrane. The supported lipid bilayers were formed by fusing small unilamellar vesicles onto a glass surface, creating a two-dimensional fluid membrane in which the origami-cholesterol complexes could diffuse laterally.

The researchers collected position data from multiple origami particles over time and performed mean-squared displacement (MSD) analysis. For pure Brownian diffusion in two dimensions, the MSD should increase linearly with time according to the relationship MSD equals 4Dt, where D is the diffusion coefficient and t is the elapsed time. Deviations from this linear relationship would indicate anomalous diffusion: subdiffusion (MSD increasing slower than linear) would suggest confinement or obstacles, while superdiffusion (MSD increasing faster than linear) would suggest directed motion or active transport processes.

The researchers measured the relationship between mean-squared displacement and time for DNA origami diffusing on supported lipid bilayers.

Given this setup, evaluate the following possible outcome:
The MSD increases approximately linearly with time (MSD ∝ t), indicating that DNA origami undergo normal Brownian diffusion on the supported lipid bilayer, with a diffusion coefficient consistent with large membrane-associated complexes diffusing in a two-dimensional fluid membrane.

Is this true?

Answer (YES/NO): YES